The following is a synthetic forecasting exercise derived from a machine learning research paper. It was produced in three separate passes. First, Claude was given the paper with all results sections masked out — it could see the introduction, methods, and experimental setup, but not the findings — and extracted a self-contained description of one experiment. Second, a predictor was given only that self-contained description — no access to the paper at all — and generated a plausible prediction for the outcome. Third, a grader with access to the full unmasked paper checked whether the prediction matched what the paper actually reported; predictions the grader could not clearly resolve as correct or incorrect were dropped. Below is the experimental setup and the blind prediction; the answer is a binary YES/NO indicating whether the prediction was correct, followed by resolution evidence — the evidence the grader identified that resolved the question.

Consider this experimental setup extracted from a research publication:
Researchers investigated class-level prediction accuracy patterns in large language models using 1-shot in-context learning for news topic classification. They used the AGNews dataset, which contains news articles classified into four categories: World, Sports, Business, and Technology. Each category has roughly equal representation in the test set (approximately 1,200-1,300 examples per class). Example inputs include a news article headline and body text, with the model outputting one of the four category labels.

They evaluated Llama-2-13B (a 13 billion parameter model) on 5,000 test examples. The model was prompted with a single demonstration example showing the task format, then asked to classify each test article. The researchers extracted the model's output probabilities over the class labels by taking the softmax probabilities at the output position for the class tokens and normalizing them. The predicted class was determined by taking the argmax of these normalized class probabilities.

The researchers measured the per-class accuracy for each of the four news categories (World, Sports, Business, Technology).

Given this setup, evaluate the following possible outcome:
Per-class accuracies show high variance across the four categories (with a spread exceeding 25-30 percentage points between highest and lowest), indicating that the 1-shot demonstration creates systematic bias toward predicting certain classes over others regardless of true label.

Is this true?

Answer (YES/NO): YES